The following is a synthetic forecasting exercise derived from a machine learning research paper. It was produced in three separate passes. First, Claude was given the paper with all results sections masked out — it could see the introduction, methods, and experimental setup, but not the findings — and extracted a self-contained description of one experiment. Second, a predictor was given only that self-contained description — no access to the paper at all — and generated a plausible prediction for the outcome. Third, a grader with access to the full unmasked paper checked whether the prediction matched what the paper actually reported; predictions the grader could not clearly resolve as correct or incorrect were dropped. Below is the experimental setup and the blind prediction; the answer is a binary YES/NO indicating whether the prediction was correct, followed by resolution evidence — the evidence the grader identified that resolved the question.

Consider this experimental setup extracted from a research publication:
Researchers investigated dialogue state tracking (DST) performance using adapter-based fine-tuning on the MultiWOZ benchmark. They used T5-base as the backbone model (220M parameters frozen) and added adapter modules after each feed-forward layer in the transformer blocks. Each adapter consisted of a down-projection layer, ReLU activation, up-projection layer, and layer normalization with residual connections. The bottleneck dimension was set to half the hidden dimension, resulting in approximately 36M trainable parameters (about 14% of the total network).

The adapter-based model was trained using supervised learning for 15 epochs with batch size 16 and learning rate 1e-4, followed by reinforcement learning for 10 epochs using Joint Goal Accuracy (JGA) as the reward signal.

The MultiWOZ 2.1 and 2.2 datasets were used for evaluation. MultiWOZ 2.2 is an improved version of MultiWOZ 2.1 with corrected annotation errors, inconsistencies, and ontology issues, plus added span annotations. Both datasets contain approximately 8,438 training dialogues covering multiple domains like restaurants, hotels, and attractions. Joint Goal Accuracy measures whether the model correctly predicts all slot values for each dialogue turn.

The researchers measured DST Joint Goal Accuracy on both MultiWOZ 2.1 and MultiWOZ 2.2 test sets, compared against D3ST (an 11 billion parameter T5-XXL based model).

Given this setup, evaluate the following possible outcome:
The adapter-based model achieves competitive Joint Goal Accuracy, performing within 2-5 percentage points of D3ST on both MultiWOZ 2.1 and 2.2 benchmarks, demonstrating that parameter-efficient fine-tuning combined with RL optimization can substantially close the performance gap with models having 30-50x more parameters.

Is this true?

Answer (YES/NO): NO